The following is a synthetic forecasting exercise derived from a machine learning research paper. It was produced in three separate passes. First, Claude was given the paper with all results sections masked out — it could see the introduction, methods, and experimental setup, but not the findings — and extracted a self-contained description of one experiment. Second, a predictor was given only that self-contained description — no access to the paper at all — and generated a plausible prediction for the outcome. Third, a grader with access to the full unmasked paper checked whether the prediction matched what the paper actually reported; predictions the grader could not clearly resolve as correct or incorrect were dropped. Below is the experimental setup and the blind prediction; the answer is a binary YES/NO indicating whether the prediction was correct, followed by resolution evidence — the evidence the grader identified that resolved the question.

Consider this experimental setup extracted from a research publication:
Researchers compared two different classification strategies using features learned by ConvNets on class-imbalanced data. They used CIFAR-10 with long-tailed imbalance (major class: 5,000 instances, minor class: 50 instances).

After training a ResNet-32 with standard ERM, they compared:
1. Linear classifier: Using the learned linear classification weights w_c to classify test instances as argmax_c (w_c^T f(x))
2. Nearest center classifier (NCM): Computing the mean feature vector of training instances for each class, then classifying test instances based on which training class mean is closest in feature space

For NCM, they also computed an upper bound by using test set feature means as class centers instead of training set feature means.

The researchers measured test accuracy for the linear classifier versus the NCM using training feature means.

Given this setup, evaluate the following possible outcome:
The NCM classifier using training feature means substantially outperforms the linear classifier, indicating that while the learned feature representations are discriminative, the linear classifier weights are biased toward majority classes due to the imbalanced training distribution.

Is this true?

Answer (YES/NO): YES